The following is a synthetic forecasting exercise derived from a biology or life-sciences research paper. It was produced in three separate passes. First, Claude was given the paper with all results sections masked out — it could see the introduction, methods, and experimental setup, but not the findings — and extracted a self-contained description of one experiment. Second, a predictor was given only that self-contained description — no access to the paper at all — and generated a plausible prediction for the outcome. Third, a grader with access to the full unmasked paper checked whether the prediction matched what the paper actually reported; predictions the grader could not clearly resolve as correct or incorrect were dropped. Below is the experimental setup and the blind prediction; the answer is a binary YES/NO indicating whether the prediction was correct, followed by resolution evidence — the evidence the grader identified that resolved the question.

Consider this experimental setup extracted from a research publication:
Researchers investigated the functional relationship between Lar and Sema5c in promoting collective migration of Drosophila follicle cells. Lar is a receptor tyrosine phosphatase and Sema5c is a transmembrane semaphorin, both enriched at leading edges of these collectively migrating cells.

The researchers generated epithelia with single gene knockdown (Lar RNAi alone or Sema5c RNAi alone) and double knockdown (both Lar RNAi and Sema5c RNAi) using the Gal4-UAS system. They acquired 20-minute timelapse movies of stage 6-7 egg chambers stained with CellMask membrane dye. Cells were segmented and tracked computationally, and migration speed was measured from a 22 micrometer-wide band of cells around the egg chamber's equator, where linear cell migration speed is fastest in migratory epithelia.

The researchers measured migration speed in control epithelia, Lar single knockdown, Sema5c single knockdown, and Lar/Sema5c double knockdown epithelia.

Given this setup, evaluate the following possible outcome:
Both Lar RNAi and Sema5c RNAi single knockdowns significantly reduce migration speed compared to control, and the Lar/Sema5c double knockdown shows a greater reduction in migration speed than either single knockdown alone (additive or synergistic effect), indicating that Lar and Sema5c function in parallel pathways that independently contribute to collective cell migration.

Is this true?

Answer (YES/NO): YES